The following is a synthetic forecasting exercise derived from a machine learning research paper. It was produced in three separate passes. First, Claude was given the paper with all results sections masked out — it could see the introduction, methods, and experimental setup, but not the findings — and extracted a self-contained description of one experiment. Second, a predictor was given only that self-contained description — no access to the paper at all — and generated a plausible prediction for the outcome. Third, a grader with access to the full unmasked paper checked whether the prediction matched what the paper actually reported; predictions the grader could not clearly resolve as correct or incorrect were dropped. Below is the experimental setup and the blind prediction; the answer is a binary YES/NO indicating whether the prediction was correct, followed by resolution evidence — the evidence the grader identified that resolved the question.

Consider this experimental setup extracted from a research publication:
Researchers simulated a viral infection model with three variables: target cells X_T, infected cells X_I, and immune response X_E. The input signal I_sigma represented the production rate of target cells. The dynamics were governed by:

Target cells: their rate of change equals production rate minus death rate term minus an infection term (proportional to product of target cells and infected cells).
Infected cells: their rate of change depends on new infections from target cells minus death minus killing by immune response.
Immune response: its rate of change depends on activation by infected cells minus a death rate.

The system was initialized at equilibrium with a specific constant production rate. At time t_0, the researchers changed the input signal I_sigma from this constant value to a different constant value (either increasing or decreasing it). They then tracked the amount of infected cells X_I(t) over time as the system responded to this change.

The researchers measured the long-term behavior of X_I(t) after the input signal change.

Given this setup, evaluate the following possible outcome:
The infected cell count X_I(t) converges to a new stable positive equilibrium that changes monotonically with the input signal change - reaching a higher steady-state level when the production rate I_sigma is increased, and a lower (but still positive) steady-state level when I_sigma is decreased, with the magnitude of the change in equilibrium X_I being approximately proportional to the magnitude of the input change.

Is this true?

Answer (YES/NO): NO